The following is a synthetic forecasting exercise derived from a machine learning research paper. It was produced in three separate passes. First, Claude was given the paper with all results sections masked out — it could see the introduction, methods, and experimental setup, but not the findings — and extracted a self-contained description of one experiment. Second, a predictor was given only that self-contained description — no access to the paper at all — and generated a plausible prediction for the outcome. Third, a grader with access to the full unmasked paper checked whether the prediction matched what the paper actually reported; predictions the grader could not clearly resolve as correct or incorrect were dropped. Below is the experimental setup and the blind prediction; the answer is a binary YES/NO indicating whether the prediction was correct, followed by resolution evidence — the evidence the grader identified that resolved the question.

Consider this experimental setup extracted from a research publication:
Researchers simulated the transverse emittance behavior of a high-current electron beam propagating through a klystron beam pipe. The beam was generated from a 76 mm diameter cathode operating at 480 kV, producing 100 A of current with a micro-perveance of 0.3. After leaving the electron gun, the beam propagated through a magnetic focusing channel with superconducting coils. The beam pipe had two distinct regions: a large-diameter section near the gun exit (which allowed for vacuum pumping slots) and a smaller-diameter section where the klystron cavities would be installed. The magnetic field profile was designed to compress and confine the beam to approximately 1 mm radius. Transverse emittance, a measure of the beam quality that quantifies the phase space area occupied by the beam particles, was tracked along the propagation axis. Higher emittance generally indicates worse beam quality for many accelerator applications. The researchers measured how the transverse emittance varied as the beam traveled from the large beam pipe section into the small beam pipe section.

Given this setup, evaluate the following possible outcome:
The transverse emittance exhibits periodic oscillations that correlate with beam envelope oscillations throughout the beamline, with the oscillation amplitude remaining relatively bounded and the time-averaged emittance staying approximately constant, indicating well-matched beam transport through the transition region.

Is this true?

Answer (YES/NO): NO